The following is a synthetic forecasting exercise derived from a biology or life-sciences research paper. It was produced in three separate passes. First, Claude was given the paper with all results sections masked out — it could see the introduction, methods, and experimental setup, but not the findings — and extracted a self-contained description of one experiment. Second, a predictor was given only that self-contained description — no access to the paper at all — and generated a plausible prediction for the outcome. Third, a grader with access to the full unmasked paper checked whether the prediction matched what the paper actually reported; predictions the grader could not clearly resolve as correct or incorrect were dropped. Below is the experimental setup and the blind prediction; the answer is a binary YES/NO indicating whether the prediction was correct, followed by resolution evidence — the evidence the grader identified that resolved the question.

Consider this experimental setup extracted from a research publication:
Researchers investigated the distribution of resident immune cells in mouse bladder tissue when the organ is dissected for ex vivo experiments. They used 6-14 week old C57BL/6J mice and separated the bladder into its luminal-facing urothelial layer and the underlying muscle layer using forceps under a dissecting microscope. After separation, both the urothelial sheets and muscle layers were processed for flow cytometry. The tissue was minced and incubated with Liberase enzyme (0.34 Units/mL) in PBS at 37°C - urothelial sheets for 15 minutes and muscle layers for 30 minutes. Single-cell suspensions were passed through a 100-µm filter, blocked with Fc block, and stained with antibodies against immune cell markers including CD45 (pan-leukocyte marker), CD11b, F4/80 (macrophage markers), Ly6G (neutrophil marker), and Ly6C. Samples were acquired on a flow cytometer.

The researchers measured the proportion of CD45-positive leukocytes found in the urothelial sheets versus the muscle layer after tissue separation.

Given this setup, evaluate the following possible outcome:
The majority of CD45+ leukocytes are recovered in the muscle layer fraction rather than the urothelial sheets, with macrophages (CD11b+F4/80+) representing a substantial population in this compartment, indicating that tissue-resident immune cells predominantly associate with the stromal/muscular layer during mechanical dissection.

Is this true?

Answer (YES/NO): NO